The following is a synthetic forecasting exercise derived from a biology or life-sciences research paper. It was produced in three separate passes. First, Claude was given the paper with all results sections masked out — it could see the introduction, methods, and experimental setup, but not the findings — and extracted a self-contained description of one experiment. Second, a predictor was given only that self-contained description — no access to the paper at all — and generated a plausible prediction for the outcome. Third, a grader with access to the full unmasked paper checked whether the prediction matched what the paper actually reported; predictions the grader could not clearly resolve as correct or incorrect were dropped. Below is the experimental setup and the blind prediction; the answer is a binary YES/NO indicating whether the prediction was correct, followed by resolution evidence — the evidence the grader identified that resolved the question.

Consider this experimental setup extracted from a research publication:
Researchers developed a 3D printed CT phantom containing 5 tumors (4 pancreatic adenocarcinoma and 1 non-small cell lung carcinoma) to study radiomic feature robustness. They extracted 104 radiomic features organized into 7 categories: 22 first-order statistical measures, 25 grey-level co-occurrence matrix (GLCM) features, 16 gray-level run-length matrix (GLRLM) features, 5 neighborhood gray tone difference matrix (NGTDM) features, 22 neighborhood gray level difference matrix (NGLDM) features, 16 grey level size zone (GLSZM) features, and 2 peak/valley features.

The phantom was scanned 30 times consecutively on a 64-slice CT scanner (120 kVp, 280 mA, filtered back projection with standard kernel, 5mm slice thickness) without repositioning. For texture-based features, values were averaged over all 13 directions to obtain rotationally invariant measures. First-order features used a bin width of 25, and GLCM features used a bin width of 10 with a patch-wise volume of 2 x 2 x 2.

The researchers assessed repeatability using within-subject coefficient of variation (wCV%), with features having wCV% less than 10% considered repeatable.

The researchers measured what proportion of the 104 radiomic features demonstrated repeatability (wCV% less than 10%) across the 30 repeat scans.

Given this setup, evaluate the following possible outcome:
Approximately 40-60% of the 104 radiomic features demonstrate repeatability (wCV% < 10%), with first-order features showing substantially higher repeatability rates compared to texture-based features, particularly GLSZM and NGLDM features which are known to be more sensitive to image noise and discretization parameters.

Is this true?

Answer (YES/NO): NO